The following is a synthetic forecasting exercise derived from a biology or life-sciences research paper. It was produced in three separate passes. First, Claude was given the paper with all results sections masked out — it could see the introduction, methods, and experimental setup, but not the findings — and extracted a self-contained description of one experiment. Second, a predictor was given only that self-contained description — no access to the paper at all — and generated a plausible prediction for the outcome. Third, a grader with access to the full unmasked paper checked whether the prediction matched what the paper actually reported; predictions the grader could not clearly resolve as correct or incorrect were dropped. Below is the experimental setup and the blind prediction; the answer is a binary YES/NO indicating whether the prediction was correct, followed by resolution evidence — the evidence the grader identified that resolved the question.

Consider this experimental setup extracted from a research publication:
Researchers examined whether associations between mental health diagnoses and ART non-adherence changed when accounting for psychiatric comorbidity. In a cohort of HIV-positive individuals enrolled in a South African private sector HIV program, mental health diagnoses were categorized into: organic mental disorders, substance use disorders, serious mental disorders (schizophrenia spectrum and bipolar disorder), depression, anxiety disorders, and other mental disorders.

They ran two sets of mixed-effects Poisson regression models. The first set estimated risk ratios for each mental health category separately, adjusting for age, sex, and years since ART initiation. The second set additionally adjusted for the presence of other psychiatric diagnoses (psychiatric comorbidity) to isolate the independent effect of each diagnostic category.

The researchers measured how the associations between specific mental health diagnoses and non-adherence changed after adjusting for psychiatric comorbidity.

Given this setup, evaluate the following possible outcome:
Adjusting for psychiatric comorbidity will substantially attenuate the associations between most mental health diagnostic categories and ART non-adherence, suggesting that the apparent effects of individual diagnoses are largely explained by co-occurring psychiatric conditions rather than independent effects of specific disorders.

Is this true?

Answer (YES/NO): NO